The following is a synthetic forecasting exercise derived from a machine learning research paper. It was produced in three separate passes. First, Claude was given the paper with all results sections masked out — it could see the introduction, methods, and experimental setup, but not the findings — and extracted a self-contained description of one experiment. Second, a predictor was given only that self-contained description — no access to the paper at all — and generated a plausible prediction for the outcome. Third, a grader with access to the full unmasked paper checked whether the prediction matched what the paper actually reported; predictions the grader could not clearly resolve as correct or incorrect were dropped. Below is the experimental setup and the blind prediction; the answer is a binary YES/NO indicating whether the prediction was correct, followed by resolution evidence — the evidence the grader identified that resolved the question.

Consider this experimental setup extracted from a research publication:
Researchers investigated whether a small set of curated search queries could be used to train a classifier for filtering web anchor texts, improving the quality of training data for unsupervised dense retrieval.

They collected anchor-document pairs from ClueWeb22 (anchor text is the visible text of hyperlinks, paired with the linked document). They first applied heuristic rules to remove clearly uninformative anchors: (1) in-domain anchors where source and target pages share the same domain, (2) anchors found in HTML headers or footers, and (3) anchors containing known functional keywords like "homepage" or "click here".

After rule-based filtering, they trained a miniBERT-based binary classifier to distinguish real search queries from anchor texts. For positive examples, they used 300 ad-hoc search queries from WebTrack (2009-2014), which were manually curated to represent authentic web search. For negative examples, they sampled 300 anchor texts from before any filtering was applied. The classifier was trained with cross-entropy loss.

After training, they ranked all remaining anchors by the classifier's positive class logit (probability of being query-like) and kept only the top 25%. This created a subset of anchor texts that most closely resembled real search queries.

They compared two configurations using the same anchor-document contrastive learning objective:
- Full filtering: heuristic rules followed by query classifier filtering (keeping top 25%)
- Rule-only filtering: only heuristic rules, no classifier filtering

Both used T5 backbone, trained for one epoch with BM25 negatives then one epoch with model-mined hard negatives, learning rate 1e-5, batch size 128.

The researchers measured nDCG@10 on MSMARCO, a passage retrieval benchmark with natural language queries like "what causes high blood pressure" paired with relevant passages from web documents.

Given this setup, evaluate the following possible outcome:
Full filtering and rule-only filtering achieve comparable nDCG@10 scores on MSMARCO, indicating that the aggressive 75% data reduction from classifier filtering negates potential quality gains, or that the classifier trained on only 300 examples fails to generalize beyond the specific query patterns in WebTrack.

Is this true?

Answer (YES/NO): NO